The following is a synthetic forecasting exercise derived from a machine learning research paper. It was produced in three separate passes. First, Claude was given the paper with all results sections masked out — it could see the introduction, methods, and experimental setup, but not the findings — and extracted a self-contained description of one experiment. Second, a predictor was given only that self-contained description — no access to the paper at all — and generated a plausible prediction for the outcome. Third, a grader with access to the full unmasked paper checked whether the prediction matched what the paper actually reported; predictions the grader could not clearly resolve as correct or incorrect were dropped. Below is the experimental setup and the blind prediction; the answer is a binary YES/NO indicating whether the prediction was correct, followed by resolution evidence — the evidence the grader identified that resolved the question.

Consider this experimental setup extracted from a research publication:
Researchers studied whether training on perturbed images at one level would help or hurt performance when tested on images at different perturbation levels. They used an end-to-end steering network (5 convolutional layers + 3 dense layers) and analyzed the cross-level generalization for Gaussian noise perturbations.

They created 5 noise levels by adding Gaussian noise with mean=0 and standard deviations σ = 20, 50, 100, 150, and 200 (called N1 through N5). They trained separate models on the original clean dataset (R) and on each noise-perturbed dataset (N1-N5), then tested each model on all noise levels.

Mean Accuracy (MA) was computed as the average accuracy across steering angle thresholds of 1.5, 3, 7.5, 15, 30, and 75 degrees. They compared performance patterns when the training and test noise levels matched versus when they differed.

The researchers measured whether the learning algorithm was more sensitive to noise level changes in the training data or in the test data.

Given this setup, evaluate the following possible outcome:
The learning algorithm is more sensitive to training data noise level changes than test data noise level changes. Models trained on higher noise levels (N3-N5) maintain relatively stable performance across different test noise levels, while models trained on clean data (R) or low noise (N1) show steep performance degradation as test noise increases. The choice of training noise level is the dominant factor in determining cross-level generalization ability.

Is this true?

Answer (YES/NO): YES